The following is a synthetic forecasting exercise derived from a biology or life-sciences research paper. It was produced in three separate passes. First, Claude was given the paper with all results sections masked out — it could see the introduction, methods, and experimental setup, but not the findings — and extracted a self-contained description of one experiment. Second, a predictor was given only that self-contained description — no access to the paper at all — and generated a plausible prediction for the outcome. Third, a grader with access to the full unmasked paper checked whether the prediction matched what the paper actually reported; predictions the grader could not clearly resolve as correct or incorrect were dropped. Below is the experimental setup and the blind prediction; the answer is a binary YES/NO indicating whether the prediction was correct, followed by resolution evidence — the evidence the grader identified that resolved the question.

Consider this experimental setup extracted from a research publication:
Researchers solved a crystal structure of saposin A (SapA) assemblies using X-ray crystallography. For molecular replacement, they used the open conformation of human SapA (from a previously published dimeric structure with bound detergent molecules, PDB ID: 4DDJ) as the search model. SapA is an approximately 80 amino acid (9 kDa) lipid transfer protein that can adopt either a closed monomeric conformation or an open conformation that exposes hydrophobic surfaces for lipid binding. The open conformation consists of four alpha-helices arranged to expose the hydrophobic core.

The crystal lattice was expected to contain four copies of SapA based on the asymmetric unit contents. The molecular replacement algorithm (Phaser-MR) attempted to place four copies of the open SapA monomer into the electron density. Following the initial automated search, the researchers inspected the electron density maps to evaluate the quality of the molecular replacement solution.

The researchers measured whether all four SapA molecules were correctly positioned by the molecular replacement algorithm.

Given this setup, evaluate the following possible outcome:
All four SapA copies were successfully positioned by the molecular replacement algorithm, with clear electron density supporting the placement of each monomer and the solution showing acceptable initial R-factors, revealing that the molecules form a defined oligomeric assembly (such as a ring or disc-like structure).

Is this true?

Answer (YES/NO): NO